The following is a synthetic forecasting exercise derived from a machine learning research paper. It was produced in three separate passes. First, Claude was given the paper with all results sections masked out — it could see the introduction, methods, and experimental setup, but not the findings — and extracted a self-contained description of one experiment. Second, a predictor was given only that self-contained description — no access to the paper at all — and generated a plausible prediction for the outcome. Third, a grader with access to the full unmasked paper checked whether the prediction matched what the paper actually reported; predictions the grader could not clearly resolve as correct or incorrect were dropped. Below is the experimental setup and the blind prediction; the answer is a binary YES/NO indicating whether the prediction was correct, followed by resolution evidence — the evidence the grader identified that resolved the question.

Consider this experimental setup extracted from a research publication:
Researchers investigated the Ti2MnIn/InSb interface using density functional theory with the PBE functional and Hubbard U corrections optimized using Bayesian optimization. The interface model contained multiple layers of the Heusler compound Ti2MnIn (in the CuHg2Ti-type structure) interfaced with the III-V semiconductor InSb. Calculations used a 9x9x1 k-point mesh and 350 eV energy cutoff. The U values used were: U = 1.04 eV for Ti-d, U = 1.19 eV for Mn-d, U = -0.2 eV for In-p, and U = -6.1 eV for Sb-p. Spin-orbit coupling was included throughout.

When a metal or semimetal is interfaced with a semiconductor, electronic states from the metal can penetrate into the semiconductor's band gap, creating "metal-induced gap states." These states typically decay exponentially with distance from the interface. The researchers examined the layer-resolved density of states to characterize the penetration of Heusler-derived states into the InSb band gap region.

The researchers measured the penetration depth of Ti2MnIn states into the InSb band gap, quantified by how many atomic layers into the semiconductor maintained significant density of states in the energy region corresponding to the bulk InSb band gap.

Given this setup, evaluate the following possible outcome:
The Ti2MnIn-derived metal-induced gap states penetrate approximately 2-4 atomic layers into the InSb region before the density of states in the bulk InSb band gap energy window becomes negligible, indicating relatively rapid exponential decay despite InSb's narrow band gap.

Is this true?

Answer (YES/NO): NO